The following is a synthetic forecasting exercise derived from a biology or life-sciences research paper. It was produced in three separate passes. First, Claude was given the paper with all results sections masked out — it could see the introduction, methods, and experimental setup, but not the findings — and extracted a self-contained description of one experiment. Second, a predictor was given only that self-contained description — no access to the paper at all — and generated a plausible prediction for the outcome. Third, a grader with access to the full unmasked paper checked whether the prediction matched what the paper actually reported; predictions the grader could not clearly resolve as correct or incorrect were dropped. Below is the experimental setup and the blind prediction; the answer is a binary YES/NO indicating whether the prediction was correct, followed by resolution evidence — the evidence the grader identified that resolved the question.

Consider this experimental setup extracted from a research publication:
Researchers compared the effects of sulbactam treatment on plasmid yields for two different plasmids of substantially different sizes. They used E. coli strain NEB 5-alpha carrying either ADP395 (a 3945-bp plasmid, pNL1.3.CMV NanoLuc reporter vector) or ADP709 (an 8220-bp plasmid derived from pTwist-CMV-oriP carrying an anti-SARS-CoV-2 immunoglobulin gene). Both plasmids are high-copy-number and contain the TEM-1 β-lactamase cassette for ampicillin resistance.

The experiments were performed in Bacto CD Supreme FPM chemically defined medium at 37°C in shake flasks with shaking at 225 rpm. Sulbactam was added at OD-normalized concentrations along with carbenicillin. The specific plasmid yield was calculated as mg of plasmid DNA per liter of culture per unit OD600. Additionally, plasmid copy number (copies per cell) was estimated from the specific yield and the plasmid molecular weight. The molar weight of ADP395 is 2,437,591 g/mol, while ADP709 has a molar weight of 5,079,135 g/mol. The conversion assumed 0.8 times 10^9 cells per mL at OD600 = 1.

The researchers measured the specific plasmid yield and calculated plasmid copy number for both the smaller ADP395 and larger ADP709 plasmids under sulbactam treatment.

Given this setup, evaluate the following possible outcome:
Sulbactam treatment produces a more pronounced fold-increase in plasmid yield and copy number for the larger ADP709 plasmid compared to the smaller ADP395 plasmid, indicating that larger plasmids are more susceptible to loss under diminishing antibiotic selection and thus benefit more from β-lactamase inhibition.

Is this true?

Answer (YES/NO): NO